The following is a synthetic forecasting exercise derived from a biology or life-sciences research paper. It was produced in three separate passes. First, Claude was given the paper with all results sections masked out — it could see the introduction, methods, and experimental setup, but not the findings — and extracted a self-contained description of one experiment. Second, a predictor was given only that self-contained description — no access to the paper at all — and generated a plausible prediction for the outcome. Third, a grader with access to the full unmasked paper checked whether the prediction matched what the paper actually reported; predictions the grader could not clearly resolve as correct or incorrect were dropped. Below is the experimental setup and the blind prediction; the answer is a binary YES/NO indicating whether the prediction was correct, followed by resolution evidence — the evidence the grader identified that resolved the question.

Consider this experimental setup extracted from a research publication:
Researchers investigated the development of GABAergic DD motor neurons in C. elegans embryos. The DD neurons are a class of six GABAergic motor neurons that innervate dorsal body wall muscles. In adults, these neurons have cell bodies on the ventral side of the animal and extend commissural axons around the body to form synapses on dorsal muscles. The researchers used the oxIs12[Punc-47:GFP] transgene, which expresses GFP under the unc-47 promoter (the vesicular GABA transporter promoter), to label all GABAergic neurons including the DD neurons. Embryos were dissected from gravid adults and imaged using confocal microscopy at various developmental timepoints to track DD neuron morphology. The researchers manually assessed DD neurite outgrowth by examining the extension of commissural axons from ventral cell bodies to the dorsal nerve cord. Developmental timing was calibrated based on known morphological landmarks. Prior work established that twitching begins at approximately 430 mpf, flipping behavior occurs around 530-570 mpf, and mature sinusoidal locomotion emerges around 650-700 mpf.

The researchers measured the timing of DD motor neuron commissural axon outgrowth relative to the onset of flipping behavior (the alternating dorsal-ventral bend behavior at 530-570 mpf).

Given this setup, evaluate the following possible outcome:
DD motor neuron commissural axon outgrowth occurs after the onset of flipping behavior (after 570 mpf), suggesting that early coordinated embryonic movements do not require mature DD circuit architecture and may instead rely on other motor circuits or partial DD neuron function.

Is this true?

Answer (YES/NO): YES